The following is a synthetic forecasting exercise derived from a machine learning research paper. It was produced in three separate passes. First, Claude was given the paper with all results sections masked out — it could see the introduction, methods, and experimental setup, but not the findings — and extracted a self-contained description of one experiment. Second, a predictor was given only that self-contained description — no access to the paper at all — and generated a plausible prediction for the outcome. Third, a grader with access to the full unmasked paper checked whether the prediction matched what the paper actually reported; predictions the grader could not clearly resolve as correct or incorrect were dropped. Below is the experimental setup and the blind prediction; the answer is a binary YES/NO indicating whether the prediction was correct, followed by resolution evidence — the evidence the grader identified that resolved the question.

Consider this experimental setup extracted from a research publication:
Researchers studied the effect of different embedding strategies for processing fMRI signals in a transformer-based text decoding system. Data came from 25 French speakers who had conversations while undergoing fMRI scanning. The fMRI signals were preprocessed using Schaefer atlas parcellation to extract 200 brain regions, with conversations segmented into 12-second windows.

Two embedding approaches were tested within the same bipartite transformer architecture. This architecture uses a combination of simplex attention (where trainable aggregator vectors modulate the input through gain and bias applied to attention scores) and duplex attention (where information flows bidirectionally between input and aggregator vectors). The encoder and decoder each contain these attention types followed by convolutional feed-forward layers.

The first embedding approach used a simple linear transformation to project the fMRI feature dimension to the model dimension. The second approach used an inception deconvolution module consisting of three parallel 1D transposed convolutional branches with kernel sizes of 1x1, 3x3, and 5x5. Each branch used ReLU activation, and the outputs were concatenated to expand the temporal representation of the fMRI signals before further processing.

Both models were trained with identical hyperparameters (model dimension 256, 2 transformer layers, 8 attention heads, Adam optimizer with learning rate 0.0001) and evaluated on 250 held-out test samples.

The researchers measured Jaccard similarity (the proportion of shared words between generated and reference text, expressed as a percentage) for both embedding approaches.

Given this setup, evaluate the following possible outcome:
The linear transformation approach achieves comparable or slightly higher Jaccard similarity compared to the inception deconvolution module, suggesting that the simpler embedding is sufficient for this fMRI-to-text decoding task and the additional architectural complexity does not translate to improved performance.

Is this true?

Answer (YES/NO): NO